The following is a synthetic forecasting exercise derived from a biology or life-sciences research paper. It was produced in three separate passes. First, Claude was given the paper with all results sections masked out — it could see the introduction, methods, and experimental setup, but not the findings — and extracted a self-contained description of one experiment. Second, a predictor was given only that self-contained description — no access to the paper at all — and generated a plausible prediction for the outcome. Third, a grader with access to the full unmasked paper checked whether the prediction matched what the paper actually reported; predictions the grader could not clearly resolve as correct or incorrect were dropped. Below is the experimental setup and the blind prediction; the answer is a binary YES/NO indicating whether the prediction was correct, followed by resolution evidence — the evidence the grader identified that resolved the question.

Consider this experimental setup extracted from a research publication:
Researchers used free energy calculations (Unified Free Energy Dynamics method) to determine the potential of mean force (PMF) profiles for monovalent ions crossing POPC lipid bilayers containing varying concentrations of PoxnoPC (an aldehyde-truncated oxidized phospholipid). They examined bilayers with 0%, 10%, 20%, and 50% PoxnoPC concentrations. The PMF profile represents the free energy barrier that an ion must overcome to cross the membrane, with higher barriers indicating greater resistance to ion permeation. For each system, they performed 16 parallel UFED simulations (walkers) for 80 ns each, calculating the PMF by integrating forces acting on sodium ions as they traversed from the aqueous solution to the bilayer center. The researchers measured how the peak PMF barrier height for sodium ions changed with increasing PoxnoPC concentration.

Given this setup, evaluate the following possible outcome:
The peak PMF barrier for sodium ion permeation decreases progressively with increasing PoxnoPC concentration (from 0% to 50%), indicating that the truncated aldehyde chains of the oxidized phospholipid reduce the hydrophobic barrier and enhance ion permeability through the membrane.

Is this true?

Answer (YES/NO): YES